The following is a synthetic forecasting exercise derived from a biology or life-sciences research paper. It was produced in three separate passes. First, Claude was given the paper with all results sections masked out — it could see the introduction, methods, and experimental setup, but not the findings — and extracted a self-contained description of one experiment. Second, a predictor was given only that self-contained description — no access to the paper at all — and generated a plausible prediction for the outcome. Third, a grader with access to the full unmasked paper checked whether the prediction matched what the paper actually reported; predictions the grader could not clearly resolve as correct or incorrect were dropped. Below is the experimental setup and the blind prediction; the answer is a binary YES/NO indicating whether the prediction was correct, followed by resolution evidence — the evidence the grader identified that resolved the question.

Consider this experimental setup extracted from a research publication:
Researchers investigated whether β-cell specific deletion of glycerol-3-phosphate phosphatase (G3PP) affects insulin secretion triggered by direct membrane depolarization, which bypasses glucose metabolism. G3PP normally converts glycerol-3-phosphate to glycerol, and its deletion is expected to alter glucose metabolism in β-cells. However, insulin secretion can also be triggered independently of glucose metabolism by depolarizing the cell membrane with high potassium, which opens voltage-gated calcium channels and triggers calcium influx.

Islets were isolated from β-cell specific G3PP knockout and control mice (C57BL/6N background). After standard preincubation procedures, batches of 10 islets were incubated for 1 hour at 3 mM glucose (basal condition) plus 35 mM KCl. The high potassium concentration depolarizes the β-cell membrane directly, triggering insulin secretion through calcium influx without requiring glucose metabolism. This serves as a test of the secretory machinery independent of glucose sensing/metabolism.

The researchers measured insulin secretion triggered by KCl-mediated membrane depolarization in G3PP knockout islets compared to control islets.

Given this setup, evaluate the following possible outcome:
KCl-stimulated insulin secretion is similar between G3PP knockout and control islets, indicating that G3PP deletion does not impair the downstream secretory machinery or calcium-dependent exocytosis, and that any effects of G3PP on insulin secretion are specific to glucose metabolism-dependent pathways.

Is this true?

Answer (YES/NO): YES